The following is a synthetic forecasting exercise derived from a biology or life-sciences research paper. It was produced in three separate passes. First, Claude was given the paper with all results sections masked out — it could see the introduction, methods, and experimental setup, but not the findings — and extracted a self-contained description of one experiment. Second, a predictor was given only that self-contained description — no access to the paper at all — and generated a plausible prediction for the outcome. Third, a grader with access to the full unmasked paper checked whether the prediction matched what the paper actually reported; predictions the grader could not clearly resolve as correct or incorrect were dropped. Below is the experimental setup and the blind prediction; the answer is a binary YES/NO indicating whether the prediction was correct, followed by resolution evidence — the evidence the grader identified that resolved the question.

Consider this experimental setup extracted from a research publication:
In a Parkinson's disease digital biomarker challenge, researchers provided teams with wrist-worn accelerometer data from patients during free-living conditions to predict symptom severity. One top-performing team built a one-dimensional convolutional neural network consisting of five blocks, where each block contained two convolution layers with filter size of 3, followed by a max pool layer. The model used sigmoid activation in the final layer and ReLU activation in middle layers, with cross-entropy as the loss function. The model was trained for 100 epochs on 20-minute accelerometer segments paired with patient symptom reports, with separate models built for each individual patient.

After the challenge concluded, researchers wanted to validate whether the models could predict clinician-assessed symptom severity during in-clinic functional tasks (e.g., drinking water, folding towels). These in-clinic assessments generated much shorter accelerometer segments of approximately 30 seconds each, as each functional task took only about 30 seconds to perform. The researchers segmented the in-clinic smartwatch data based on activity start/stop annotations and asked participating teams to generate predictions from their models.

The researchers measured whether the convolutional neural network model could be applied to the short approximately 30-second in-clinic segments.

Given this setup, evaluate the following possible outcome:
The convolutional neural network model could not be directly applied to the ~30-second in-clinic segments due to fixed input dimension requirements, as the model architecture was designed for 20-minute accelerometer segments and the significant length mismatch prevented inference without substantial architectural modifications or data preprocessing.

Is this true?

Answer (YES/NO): NO